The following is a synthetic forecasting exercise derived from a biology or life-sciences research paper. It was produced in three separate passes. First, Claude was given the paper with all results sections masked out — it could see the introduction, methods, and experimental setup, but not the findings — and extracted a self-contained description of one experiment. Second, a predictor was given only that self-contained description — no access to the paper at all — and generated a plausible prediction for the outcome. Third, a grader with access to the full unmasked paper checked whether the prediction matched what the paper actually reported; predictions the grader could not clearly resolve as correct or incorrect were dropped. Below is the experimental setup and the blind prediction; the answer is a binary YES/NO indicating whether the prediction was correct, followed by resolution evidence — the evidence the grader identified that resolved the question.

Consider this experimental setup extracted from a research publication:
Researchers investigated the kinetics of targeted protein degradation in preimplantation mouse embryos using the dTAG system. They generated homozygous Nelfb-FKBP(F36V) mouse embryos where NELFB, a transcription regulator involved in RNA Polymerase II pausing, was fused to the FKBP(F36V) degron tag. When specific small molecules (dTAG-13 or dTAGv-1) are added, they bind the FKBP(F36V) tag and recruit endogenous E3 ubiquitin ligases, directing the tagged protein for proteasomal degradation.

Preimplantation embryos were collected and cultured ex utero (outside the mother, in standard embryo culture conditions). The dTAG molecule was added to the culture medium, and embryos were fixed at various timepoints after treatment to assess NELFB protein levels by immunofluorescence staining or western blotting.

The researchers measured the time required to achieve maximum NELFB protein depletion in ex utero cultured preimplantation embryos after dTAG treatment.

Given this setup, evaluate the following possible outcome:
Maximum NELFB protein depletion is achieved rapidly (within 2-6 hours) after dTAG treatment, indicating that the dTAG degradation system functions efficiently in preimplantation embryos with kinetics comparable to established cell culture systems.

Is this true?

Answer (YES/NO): NO